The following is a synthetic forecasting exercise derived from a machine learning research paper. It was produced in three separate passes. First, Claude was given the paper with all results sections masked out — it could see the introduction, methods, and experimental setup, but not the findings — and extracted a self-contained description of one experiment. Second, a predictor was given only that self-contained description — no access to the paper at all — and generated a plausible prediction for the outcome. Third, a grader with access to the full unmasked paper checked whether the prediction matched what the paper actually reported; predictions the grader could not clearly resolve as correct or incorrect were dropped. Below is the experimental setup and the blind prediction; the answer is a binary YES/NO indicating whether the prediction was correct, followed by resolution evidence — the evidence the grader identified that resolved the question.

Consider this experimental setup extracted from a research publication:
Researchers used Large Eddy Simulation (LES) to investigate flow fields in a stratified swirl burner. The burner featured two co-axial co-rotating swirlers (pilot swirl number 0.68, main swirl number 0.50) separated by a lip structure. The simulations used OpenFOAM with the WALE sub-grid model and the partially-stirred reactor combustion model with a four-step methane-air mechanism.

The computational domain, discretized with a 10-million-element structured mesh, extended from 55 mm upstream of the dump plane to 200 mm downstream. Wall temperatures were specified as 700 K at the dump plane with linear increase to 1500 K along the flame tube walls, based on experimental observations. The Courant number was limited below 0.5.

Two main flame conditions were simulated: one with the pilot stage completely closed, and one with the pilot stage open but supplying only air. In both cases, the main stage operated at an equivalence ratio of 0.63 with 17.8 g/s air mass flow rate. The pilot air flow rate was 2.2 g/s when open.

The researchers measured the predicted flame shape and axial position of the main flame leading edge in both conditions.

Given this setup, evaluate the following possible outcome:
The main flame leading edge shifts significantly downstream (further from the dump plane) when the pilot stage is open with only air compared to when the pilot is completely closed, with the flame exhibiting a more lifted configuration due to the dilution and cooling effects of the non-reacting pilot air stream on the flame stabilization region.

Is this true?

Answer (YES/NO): YES